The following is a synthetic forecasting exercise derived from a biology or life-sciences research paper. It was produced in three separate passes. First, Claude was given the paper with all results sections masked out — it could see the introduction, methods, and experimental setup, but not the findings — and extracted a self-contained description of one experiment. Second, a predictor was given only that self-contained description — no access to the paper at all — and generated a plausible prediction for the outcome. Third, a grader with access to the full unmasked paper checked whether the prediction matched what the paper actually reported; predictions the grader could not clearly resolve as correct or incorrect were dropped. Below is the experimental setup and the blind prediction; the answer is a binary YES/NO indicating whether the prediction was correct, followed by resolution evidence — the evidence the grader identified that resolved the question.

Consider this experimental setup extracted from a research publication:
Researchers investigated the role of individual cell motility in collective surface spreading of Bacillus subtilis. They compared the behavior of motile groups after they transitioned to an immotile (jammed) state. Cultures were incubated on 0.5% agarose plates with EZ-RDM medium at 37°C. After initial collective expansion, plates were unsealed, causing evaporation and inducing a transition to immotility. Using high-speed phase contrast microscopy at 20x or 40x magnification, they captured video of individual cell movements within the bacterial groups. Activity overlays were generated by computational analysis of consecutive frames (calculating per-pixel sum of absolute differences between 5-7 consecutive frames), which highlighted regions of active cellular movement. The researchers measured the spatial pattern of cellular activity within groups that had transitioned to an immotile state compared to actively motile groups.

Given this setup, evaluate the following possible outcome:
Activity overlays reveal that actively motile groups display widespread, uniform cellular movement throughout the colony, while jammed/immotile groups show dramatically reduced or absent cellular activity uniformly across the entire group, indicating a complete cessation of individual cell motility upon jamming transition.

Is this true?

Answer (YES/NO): NO